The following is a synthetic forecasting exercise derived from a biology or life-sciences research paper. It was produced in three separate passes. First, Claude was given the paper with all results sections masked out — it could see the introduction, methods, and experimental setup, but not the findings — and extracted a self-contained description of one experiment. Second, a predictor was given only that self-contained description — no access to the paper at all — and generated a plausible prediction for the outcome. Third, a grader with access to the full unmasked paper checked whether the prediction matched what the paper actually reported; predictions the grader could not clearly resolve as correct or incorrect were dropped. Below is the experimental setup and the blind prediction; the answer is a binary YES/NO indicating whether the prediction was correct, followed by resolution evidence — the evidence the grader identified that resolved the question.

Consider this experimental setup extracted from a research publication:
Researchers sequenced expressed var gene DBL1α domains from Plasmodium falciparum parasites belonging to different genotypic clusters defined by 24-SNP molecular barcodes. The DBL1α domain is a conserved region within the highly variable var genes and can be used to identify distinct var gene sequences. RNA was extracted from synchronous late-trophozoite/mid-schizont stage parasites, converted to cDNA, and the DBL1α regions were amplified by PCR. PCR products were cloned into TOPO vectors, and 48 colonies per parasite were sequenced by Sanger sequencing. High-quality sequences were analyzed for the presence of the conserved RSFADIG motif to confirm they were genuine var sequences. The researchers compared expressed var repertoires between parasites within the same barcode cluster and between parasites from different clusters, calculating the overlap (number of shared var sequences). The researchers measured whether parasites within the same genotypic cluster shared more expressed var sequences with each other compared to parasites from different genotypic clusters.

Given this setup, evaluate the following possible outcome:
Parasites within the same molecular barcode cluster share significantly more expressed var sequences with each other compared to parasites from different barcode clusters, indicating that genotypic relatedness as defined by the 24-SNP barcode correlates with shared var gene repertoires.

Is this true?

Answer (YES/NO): YES